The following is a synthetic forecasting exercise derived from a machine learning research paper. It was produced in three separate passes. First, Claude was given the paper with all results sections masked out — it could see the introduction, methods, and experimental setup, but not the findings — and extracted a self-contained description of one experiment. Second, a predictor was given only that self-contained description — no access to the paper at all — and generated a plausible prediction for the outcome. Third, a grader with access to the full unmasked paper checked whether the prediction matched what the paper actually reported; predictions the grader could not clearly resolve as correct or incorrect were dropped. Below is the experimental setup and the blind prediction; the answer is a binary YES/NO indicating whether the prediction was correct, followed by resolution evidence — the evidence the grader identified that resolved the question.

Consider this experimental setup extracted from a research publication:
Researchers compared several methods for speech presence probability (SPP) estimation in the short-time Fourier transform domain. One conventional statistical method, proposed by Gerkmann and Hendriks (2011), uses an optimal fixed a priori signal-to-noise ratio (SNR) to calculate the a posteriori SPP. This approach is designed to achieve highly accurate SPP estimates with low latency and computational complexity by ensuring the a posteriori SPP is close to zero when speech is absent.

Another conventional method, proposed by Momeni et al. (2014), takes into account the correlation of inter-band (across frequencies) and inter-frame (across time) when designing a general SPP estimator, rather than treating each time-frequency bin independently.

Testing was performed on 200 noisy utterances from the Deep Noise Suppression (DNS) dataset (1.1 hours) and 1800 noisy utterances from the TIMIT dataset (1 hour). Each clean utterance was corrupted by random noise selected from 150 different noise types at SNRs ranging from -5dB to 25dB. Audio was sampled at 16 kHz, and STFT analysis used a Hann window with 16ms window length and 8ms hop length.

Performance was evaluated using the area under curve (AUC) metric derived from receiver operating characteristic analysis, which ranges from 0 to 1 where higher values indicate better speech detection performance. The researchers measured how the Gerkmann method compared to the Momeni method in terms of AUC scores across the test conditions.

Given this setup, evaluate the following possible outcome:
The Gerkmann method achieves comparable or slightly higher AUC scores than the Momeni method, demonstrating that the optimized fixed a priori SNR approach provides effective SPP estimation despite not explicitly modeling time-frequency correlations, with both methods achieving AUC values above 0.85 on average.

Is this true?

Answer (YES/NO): NO